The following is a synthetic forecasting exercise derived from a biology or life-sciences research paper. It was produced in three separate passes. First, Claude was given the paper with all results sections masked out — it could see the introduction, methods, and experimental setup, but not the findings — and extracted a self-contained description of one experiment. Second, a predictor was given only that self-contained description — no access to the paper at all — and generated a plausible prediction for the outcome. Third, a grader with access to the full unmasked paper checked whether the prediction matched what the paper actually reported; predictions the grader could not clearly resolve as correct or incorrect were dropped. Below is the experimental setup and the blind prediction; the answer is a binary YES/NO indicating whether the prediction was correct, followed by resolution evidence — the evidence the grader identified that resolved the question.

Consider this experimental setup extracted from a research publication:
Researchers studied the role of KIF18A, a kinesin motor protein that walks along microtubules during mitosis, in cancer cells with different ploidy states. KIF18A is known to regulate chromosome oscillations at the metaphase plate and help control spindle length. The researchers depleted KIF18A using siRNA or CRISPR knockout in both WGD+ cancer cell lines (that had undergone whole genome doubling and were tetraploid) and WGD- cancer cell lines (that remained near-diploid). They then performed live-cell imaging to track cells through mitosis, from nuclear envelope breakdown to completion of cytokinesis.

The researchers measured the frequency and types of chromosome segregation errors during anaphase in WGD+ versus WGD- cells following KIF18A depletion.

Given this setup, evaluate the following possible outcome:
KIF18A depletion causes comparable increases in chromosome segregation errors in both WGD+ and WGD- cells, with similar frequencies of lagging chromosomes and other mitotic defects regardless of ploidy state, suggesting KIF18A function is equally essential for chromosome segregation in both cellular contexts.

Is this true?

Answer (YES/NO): NO